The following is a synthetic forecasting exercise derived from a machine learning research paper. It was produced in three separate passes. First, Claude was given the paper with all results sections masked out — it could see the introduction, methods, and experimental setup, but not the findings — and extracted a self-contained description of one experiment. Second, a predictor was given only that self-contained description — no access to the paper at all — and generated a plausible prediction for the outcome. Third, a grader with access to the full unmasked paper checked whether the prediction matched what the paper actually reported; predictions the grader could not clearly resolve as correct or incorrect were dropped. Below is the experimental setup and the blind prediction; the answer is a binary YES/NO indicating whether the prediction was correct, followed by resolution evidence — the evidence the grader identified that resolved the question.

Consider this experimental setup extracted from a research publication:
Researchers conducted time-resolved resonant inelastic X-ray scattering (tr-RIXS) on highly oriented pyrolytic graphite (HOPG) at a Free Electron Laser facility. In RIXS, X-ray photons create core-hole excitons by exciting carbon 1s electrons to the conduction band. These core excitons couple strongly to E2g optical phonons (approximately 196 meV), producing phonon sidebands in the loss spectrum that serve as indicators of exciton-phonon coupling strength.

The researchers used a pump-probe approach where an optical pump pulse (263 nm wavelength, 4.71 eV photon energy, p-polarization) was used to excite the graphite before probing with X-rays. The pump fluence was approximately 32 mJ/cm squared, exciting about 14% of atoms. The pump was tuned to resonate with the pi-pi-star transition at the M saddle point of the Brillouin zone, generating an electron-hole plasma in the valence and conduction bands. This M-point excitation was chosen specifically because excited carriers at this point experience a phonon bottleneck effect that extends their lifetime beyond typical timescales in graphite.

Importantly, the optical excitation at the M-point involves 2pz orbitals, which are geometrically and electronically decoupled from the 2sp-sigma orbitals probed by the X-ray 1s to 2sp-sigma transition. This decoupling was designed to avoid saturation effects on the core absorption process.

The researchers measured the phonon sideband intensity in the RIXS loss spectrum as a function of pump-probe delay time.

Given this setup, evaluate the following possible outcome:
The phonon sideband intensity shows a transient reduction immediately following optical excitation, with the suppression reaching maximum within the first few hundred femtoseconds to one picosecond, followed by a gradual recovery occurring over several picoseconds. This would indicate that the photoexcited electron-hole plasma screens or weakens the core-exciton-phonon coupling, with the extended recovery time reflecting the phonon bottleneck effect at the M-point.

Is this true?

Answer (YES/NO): NO